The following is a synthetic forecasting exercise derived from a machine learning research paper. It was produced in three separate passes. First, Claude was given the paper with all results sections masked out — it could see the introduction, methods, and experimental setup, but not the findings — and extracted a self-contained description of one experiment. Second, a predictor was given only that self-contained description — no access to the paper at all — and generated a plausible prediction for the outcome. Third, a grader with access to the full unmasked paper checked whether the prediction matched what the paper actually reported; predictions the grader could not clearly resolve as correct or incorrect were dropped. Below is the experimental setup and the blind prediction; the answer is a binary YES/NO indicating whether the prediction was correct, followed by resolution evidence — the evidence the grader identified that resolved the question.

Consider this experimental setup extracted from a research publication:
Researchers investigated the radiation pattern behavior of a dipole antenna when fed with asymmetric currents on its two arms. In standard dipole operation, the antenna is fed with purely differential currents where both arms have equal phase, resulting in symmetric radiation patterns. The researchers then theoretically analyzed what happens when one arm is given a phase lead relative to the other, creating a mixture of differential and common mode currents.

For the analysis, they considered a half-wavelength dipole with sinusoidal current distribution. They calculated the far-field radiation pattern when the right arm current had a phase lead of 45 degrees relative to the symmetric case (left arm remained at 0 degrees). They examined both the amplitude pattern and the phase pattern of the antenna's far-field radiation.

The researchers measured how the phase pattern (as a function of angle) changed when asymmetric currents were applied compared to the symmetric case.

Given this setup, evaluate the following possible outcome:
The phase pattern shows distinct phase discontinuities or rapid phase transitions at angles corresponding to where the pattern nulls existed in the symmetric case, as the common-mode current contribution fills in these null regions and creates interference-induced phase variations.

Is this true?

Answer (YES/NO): NO